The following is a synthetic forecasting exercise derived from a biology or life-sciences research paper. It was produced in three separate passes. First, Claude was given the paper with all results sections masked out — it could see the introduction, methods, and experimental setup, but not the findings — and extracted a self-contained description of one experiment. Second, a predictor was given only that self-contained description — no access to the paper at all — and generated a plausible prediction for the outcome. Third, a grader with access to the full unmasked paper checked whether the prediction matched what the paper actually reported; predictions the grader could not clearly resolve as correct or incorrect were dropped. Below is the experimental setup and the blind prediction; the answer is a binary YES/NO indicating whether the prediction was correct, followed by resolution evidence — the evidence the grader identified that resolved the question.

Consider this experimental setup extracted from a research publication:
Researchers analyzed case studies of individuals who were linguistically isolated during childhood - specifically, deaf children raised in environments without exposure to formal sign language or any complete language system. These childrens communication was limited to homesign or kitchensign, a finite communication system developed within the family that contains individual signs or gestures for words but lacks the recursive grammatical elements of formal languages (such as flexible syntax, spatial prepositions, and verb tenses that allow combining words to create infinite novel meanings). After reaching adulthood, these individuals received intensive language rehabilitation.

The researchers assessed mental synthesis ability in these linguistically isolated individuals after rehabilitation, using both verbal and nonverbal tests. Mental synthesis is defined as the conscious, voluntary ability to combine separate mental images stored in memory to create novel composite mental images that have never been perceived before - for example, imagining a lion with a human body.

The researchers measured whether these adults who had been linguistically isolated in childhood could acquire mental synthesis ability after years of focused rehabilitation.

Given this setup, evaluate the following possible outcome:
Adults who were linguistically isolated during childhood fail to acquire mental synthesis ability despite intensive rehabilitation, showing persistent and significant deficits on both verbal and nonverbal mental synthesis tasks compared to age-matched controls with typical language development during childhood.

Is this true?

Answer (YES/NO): YES